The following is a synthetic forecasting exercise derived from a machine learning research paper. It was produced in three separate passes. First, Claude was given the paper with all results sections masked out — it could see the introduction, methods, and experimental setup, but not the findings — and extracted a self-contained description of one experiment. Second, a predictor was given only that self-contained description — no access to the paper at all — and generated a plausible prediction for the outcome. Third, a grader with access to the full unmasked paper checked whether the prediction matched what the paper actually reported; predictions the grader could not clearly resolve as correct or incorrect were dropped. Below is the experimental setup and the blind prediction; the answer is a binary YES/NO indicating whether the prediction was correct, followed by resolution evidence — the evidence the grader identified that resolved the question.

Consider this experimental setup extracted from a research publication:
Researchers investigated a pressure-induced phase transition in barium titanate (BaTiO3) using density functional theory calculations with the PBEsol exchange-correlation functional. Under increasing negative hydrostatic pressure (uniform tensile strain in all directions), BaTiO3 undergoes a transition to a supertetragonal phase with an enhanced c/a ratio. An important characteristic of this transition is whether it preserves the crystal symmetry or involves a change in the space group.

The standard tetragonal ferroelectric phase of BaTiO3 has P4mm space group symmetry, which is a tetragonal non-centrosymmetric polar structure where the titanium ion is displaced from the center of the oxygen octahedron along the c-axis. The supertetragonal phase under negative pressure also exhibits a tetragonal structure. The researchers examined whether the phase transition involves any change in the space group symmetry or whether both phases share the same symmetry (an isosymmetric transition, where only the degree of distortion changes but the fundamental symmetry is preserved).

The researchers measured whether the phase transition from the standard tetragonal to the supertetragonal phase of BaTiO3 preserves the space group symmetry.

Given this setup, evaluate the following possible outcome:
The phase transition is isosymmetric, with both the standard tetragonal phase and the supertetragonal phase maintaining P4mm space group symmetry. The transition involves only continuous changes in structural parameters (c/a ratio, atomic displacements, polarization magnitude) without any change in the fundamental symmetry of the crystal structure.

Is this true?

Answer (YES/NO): NO